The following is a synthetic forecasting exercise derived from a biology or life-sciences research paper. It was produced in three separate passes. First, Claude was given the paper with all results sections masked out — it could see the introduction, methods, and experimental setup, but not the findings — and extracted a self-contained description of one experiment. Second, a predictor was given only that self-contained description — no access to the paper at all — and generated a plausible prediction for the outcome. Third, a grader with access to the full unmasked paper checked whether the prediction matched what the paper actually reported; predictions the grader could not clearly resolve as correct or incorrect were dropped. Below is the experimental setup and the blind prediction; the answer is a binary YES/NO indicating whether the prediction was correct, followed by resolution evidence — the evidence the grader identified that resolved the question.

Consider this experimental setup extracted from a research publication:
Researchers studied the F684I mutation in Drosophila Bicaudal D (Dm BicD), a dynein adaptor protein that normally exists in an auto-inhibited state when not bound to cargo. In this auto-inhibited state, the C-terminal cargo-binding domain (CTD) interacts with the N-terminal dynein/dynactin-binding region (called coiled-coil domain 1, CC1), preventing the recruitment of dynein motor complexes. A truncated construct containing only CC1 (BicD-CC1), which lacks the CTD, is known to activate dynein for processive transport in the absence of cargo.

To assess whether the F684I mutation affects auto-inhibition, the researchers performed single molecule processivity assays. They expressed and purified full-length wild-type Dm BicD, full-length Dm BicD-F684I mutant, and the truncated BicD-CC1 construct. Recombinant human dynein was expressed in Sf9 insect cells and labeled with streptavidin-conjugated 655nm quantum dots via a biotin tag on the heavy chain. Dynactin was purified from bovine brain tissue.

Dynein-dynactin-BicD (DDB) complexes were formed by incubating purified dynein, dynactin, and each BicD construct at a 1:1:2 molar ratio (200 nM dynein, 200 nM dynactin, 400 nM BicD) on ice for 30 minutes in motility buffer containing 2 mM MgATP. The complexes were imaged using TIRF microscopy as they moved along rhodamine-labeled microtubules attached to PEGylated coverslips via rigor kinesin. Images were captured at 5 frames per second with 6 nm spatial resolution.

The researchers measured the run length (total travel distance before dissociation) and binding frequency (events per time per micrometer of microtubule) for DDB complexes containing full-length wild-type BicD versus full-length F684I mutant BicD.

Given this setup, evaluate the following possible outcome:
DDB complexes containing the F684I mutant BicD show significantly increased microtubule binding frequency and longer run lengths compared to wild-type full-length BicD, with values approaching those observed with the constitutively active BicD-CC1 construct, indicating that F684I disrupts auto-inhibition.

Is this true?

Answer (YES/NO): YES